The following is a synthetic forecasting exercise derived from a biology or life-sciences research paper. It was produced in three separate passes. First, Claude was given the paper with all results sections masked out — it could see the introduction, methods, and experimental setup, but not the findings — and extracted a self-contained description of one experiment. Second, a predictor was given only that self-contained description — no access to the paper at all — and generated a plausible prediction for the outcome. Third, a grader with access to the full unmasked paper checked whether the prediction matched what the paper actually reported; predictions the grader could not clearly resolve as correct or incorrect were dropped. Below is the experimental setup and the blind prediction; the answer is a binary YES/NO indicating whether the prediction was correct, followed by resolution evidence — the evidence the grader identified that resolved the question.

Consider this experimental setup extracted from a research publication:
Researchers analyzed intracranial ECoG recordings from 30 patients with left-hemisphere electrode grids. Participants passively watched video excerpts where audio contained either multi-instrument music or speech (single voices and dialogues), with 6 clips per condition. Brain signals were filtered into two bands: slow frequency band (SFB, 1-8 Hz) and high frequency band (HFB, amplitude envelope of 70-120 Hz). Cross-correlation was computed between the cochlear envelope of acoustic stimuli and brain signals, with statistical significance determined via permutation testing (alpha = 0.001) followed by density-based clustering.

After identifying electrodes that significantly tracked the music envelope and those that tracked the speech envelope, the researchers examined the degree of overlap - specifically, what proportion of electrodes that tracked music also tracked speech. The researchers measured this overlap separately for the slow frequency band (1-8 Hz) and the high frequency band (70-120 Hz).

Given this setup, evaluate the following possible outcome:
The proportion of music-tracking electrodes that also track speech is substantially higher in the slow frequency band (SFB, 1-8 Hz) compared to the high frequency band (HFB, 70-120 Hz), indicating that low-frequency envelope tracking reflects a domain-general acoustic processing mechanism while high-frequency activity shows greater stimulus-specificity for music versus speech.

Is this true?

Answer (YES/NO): YES